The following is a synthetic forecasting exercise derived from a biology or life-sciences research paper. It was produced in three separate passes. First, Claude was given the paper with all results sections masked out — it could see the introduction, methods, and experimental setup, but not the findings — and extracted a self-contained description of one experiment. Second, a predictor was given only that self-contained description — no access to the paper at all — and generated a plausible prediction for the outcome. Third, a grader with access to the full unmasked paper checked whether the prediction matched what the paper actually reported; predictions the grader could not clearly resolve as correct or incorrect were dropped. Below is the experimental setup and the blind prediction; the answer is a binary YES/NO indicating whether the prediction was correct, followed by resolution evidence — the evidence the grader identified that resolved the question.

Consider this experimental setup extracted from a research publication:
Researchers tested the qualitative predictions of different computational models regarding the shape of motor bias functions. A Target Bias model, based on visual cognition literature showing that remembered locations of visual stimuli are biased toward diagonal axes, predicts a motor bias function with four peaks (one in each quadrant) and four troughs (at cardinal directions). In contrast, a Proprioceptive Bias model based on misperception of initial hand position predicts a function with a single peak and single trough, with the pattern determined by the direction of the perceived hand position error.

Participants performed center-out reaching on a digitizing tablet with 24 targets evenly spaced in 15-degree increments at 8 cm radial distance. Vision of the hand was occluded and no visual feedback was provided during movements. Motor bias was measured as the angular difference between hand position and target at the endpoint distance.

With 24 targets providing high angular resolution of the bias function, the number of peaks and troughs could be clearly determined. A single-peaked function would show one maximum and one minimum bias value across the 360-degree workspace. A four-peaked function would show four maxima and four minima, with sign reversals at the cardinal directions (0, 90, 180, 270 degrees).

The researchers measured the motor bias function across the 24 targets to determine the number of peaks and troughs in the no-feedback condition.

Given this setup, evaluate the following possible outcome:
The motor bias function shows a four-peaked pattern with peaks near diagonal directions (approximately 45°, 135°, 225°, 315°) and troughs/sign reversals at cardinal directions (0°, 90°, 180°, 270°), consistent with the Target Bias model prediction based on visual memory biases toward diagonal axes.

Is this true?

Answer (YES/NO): NO